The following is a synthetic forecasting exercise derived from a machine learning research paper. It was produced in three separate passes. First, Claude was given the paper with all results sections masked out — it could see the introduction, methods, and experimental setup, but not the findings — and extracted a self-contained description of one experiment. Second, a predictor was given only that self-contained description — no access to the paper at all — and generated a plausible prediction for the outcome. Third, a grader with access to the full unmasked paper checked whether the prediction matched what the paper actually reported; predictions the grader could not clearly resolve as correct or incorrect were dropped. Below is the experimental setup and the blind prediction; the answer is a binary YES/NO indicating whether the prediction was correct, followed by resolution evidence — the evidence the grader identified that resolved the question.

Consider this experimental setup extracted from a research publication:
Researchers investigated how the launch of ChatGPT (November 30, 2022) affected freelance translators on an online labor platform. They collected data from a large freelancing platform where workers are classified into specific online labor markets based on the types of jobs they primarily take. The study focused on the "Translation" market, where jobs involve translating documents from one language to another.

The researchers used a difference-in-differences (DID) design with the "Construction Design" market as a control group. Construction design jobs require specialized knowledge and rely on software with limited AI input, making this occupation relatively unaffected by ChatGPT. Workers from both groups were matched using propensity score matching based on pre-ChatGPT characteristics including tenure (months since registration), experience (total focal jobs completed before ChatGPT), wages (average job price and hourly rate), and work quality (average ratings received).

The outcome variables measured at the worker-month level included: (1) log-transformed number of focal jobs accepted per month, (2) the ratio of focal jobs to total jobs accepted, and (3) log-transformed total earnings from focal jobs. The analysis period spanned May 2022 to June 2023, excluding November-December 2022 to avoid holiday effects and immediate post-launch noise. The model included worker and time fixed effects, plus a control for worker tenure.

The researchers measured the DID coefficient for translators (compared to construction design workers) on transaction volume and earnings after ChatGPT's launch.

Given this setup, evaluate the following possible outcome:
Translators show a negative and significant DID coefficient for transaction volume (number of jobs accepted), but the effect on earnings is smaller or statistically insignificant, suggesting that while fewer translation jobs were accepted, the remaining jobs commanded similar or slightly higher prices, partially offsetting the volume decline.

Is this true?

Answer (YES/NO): NO